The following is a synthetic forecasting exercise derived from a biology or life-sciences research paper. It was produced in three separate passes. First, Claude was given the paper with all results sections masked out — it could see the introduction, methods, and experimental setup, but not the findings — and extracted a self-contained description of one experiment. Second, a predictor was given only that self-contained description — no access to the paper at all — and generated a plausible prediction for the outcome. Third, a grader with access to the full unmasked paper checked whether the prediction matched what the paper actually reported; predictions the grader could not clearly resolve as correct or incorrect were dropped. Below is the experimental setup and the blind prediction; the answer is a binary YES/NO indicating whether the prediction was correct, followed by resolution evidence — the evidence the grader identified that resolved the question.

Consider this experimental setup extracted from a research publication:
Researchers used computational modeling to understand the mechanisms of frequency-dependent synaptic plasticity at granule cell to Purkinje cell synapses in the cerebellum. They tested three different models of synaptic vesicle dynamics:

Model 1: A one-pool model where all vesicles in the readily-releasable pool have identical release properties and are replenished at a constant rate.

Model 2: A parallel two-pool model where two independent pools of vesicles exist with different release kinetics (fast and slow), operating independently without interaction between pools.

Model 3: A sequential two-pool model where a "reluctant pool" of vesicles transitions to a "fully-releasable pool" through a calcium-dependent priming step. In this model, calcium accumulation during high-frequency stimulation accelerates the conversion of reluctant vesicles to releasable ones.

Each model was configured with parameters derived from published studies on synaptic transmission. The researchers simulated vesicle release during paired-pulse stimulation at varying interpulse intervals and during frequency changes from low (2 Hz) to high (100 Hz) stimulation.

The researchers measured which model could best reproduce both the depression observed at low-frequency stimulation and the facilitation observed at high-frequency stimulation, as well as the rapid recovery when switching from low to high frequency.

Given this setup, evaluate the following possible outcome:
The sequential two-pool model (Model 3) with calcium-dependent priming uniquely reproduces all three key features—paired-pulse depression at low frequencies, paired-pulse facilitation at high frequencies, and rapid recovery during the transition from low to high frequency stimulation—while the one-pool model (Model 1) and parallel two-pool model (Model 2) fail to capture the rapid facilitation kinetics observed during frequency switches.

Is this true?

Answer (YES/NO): YES